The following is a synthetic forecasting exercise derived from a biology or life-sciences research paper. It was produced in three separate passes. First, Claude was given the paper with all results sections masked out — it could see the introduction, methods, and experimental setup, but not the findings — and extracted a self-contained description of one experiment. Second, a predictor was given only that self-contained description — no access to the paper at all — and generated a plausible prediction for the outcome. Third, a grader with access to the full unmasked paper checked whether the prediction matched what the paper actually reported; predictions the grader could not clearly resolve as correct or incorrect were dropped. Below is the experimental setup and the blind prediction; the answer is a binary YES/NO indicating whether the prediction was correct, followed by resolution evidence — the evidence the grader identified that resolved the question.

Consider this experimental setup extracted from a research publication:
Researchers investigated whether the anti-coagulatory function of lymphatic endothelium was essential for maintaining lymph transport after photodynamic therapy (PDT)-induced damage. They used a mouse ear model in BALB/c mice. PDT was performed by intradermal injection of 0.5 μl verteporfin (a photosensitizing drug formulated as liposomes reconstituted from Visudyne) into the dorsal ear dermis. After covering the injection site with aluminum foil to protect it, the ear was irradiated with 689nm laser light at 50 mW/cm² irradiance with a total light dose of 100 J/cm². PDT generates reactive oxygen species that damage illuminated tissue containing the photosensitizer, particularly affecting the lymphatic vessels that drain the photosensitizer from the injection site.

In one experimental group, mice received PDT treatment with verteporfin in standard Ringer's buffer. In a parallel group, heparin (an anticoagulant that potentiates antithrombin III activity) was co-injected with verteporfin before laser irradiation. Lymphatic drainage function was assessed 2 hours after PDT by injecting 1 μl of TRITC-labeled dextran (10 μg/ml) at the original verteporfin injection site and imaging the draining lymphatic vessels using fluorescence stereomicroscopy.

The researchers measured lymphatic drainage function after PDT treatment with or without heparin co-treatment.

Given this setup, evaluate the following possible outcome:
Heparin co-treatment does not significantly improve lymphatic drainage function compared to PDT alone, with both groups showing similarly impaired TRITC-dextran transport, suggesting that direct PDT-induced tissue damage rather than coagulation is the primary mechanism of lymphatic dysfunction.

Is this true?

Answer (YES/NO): NO